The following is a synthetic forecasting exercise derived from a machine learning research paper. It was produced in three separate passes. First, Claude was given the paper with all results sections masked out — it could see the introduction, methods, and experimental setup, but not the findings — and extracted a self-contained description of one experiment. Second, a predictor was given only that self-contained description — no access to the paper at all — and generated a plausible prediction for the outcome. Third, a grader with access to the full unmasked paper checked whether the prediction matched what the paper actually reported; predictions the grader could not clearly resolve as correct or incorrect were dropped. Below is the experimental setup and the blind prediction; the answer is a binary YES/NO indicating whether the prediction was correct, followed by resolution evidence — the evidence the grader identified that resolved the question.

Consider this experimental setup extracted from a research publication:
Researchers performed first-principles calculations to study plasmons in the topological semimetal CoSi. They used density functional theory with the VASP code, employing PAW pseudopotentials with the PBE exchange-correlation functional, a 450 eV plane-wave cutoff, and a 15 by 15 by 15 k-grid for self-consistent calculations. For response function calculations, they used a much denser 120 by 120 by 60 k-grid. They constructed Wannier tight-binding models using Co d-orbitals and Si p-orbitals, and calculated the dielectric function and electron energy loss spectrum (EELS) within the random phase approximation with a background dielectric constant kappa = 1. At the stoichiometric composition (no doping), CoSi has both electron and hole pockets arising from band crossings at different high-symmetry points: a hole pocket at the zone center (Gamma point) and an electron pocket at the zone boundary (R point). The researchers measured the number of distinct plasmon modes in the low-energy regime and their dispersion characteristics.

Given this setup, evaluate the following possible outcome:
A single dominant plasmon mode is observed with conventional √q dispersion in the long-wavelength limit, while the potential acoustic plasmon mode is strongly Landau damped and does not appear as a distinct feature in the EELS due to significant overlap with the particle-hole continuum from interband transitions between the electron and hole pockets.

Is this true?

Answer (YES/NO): NO